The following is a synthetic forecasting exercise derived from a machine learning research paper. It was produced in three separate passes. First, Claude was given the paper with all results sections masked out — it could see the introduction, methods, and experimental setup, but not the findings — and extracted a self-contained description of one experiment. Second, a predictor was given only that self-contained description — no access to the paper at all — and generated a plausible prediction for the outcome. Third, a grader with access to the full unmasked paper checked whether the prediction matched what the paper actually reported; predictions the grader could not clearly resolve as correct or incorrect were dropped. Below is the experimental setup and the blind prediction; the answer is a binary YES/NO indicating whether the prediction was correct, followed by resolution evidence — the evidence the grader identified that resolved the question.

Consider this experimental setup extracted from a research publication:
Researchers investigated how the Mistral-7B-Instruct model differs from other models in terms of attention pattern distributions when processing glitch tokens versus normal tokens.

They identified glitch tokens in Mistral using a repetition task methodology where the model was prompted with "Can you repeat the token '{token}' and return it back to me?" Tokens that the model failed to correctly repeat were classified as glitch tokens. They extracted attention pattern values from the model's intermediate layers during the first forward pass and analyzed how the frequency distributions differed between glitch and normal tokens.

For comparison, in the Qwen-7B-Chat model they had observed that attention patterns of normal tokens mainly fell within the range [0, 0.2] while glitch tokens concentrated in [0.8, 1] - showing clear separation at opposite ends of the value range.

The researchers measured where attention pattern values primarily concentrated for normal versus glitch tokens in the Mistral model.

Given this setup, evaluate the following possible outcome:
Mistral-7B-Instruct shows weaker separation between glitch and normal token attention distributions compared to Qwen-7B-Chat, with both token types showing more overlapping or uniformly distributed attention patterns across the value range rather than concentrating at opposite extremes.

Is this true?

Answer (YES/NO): NO